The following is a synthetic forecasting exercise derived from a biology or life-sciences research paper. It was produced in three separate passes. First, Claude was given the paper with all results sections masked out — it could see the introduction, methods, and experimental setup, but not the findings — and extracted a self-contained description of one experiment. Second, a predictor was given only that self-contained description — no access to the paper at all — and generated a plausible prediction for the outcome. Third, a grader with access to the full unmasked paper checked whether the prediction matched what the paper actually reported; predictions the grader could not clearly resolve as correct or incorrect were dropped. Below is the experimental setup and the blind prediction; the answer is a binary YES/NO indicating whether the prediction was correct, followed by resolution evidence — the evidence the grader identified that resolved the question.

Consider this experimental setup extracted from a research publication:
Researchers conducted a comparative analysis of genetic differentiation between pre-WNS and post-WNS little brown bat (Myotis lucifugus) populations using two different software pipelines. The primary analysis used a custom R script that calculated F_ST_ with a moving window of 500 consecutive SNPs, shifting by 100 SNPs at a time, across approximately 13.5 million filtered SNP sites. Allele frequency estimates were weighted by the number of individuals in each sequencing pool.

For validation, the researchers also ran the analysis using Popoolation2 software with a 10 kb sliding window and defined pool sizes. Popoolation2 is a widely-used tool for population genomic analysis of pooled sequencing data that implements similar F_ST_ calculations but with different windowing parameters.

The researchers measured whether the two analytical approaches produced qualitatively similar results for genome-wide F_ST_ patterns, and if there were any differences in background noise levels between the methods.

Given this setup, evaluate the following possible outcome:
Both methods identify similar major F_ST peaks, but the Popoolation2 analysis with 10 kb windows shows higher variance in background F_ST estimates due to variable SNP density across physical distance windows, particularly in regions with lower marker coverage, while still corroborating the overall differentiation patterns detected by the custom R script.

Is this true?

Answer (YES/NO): YES